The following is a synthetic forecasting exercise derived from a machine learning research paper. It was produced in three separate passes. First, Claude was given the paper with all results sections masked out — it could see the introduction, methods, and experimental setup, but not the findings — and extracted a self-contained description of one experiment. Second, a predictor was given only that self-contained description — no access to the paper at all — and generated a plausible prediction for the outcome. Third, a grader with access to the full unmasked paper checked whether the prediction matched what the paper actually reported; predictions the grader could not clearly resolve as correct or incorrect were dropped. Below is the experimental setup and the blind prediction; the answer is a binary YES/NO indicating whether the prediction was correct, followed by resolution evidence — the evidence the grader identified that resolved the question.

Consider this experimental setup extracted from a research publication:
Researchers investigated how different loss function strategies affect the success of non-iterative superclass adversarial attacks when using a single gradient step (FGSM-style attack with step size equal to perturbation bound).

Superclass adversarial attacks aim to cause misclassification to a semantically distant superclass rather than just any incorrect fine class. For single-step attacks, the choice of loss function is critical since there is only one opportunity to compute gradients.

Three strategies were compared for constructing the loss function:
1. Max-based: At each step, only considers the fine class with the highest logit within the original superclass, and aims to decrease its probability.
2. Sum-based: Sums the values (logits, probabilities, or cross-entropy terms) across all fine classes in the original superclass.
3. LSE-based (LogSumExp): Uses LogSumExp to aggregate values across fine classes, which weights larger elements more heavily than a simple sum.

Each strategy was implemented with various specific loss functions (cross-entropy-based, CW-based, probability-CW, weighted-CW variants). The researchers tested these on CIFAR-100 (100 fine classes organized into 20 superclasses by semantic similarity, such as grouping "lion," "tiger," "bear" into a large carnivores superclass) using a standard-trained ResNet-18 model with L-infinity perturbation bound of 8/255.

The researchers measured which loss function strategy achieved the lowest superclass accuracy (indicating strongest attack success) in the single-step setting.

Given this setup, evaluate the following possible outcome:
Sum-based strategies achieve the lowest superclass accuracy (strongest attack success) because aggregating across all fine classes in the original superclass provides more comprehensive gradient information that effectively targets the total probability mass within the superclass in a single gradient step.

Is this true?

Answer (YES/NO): NO